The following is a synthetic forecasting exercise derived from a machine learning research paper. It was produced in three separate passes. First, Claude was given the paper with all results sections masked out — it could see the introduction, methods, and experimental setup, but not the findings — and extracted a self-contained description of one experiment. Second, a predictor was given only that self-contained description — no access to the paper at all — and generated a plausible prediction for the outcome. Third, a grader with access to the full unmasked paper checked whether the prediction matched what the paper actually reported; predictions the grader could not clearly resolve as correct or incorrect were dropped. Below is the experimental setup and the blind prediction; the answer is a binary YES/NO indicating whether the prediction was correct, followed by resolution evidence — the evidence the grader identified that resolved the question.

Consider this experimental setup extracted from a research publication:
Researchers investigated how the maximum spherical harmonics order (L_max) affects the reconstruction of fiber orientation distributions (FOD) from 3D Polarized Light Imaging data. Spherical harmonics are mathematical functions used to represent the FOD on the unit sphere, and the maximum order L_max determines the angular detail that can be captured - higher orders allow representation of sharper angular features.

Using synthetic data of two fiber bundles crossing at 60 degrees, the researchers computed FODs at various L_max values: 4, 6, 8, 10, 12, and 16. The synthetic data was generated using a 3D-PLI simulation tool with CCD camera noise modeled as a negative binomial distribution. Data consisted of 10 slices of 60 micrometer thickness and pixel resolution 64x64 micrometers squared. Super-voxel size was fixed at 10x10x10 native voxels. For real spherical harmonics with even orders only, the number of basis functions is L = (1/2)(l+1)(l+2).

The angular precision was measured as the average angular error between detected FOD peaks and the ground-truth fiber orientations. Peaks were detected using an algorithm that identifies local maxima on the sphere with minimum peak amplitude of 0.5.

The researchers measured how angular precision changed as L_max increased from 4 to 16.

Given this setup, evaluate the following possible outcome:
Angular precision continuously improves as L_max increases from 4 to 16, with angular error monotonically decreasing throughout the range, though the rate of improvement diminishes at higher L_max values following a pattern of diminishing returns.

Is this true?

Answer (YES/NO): NO